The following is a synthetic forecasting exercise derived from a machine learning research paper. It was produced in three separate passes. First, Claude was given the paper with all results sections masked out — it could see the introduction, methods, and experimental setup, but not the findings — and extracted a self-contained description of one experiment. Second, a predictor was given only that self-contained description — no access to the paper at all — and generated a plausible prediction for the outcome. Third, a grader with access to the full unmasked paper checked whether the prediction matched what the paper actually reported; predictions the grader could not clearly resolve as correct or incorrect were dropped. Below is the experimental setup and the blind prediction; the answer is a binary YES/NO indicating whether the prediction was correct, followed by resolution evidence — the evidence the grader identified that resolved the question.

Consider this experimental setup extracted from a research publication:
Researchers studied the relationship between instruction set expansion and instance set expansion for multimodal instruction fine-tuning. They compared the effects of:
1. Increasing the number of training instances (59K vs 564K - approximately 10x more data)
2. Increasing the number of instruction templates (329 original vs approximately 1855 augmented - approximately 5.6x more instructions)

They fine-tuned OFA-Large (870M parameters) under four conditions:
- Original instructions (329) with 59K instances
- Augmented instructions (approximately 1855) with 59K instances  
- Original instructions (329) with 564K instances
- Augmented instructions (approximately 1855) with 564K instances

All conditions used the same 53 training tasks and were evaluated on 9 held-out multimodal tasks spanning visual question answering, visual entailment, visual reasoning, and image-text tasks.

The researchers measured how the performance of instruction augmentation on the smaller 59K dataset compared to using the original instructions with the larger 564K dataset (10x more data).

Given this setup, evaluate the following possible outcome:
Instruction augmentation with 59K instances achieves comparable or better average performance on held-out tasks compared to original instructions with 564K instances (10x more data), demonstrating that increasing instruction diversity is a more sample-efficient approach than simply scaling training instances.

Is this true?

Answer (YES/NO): YES